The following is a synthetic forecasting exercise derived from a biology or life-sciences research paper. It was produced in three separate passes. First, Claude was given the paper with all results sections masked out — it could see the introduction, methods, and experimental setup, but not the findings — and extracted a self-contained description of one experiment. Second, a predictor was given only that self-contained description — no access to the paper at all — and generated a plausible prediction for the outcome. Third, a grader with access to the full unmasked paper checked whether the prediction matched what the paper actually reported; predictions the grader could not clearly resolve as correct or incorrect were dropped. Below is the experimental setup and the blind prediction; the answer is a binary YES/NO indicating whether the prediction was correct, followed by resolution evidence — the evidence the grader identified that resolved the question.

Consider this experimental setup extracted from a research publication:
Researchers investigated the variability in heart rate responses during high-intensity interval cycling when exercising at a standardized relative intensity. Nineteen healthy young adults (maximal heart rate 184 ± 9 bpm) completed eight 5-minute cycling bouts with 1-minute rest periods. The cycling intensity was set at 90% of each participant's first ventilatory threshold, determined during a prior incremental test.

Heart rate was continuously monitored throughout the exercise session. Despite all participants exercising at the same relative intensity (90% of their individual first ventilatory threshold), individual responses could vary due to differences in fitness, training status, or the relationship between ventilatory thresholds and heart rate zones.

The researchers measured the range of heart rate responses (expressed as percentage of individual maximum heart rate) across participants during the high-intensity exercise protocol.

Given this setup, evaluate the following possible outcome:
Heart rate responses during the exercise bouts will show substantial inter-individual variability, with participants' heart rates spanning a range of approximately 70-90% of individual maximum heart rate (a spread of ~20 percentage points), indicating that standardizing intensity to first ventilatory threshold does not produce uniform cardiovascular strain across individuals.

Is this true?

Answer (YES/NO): NO